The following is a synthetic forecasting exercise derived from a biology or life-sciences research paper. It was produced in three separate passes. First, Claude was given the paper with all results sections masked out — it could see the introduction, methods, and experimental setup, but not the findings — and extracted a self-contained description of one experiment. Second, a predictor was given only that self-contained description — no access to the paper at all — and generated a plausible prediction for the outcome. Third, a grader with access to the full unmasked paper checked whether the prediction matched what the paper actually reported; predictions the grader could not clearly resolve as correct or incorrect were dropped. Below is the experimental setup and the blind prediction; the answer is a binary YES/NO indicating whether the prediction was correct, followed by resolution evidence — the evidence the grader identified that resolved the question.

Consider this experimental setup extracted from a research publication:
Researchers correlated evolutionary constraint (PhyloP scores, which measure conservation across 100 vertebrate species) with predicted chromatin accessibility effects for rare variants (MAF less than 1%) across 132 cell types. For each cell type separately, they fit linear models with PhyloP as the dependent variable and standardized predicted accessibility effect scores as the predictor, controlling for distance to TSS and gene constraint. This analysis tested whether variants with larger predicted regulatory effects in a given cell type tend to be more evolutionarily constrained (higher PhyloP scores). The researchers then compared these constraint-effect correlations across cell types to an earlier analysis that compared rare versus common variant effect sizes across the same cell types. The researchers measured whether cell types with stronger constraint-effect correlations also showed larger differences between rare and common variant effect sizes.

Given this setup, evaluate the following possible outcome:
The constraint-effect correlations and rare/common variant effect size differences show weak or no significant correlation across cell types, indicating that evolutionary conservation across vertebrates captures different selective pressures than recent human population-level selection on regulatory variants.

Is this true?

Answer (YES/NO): NO